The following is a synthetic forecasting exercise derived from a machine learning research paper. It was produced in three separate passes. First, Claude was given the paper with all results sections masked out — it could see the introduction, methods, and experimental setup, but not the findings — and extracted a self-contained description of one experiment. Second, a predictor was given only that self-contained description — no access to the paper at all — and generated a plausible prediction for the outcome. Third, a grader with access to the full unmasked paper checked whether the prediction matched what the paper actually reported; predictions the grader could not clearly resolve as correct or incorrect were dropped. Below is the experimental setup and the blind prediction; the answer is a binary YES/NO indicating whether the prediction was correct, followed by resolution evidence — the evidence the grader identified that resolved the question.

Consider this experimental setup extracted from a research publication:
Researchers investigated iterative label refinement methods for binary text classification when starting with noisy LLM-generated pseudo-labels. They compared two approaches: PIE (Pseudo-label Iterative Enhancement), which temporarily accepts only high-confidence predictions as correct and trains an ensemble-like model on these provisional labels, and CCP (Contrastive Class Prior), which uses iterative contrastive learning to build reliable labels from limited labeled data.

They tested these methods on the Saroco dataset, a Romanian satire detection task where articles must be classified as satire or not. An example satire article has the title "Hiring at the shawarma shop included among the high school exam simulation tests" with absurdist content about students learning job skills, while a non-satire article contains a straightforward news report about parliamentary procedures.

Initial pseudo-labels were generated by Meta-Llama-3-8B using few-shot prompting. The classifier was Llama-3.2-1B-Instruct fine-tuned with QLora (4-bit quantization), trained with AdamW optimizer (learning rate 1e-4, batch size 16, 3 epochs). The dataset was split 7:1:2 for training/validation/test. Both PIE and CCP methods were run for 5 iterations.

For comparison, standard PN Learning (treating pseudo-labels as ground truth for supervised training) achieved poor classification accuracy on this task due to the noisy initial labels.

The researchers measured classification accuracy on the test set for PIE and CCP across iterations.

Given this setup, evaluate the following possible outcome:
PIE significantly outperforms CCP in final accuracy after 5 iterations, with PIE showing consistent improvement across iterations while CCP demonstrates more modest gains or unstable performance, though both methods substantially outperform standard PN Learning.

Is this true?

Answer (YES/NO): NO